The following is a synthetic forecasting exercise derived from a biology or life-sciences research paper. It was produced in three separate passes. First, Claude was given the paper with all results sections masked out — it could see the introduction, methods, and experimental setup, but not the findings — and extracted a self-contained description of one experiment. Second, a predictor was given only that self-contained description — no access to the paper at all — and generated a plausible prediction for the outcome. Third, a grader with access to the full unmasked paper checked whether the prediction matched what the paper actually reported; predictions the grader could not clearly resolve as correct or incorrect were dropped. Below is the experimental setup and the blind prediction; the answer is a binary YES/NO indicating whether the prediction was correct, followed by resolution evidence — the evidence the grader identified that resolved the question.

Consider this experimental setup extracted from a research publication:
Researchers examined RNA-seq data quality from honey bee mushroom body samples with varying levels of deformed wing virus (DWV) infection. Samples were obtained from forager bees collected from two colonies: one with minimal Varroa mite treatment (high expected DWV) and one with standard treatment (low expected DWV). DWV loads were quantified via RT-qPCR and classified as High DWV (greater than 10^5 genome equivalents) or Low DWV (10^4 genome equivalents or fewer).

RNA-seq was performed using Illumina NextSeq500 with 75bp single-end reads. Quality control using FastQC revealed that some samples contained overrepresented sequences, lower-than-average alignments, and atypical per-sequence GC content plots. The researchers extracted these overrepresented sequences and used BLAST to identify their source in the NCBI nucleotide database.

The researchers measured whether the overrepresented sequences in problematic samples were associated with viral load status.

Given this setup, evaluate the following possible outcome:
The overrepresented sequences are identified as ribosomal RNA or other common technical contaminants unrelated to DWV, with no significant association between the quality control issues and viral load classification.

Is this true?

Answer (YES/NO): NO